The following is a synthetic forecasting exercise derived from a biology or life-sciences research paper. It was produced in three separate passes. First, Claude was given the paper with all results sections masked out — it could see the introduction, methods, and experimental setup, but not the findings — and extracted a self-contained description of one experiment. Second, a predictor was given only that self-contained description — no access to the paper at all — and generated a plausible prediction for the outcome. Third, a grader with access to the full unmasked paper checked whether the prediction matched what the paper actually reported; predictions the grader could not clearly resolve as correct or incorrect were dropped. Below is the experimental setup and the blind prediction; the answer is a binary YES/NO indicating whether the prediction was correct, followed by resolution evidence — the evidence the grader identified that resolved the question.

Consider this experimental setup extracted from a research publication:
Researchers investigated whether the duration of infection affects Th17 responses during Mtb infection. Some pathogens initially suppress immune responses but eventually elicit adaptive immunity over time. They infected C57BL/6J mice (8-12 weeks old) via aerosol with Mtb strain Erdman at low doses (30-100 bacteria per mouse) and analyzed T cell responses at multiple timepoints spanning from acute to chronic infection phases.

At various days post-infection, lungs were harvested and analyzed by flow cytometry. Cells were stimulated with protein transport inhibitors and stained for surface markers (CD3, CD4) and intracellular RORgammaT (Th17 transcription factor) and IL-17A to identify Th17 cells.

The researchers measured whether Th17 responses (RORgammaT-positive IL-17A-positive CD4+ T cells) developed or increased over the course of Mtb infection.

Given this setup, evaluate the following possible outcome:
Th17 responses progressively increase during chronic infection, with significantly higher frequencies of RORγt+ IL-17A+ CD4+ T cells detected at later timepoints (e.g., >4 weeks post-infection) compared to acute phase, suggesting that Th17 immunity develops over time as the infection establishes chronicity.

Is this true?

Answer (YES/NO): NO